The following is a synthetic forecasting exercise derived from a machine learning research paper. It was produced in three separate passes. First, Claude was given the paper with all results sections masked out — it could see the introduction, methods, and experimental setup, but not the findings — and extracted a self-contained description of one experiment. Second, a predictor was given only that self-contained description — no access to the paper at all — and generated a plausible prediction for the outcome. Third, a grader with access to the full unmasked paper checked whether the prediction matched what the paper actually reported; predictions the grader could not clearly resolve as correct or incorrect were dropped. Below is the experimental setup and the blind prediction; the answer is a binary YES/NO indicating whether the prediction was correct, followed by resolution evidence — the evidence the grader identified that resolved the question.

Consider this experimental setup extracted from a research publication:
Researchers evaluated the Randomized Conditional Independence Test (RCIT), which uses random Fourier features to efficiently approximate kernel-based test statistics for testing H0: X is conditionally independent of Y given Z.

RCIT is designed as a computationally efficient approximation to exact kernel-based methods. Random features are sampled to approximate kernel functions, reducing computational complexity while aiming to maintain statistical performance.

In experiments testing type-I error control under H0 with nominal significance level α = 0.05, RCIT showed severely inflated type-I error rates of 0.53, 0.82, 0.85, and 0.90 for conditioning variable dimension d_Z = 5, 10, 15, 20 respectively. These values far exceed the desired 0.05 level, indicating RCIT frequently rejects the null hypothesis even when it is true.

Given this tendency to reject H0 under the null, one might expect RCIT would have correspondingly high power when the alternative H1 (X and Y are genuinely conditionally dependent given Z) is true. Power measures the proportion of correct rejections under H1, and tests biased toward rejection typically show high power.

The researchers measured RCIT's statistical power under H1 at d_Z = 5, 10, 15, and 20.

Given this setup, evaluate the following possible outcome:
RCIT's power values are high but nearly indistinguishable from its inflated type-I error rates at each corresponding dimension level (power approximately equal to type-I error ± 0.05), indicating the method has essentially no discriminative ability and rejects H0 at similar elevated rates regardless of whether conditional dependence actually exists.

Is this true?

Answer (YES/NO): NO